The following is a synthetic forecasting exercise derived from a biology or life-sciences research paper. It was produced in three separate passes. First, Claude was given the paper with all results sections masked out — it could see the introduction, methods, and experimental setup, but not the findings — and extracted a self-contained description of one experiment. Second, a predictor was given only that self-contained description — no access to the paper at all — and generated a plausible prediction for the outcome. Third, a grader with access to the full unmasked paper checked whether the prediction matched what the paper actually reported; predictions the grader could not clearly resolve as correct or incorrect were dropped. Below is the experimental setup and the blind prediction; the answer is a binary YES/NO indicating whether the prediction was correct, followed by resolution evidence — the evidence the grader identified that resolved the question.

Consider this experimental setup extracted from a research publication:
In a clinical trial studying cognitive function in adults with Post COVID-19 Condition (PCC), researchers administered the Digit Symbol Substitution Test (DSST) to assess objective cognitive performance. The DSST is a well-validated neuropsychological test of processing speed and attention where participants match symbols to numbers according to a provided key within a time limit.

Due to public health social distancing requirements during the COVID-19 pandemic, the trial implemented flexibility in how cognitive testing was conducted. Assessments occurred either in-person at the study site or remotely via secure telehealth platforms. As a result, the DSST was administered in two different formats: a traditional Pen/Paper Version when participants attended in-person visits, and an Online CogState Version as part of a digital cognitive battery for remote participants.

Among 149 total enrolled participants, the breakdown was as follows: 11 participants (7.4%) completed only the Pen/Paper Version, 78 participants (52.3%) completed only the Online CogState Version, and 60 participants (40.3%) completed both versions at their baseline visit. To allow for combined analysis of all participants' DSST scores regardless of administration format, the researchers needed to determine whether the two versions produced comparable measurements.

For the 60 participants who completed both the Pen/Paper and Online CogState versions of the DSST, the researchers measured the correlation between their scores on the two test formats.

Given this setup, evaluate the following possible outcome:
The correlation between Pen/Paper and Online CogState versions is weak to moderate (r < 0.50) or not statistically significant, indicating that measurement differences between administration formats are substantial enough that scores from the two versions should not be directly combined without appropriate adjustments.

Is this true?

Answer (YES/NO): NO